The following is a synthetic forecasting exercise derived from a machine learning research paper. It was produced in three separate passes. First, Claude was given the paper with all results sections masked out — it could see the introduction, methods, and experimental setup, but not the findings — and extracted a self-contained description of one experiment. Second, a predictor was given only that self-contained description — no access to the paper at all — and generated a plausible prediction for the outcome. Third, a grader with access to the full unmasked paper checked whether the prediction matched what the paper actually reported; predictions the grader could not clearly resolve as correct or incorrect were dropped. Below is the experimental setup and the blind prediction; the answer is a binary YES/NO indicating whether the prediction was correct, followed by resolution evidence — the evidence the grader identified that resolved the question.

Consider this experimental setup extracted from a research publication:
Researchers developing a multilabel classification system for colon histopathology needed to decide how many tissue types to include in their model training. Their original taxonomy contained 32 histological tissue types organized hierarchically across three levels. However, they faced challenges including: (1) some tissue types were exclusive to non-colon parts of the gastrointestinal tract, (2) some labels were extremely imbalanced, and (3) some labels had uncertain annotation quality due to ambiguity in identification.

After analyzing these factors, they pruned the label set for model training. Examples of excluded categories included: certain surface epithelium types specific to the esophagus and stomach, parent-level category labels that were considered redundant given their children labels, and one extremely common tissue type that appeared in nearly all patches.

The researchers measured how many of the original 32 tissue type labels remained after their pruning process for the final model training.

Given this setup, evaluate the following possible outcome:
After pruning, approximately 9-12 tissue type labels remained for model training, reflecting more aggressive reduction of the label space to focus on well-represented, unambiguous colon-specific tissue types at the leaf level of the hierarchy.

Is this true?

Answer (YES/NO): NO